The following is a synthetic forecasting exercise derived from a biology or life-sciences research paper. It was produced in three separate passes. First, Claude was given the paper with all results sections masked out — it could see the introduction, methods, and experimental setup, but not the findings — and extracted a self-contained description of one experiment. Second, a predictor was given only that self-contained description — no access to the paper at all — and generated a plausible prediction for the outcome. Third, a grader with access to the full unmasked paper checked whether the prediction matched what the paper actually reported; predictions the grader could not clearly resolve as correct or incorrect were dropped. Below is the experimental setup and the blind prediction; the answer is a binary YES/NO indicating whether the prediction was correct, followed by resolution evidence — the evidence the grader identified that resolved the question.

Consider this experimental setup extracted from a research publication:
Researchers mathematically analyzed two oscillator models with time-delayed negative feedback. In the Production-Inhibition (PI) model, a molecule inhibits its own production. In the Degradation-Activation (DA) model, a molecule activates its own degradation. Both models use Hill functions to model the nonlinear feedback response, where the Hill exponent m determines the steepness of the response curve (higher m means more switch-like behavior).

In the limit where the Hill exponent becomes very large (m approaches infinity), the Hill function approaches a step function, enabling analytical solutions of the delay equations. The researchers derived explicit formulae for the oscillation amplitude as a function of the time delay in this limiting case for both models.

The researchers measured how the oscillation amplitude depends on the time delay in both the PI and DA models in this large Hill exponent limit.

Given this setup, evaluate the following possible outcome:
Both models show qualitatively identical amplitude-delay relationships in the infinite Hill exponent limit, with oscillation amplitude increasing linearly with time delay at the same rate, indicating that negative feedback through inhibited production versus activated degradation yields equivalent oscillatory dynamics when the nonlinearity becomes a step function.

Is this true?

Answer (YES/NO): NO